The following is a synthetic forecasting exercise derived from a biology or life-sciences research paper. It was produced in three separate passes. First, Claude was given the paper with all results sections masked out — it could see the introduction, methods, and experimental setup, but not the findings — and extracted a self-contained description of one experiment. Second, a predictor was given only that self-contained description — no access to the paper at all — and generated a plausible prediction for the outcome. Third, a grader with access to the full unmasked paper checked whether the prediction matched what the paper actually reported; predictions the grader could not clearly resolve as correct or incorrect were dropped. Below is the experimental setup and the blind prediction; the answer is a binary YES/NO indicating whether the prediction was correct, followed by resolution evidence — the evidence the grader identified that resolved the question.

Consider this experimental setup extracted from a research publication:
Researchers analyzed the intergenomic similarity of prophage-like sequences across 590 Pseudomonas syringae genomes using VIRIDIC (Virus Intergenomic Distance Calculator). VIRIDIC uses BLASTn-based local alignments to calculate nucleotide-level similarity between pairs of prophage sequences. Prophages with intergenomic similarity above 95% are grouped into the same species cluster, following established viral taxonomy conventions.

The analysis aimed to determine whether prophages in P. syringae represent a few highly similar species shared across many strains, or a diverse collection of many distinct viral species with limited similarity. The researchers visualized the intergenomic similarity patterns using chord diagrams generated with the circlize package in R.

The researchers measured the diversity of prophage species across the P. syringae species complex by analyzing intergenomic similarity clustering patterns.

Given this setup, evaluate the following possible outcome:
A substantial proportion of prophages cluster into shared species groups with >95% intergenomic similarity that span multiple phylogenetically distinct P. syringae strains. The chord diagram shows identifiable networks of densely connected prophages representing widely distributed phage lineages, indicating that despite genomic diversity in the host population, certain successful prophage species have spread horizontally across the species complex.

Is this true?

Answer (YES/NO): NO